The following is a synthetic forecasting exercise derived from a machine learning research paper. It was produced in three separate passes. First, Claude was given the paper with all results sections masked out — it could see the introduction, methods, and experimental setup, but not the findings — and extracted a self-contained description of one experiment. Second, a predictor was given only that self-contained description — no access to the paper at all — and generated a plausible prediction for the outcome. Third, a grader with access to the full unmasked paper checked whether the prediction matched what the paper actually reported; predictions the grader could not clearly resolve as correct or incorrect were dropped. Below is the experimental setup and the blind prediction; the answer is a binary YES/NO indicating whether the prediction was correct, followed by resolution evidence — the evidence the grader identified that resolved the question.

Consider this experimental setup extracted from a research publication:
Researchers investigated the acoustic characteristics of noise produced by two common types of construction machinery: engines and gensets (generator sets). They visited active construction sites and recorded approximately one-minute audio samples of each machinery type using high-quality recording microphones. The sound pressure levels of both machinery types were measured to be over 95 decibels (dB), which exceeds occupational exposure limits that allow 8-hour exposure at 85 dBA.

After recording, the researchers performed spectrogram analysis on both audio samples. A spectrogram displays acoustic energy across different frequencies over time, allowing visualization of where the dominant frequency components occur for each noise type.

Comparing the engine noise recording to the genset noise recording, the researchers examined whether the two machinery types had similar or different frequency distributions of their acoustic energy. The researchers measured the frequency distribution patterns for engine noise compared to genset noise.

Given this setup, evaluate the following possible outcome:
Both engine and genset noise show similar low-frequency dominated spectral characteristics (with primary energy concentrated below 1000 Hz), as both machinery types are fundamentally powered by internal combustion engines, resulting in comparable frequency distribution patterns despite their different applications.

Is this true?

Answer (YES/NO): YES